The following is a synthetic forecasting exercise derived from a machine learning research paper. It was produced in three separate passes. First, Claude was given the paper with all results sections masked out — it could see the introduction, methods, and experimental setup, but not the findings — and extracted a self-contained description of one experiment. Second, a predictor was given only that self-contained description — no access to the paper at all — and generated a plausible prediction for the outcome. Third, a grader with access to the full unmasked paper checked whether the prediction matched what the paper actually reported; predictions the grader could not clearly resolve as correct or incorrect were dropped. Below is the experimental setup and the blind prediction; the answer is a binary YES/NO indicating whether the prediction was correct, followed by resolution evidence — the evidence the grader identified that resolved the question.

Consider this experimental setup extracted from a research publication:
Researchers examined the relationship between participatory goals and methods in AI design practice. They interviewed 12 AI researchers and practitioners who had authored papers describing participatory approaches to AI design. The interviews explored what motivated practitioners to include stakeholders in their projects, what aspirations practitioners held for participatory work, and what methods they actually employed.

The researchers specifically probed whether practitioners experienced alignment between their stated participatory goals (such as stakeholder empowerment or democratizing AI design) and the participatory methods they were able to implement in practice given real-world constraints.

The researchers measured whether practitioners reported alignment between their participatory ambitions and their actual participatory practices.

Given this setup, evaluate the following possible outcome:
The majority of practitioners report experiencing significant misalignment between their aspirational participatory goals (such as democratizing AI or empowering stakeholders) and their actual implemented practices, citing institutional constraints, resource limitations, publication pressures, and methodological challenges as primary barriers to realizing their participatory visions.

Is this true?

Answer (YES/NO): YES